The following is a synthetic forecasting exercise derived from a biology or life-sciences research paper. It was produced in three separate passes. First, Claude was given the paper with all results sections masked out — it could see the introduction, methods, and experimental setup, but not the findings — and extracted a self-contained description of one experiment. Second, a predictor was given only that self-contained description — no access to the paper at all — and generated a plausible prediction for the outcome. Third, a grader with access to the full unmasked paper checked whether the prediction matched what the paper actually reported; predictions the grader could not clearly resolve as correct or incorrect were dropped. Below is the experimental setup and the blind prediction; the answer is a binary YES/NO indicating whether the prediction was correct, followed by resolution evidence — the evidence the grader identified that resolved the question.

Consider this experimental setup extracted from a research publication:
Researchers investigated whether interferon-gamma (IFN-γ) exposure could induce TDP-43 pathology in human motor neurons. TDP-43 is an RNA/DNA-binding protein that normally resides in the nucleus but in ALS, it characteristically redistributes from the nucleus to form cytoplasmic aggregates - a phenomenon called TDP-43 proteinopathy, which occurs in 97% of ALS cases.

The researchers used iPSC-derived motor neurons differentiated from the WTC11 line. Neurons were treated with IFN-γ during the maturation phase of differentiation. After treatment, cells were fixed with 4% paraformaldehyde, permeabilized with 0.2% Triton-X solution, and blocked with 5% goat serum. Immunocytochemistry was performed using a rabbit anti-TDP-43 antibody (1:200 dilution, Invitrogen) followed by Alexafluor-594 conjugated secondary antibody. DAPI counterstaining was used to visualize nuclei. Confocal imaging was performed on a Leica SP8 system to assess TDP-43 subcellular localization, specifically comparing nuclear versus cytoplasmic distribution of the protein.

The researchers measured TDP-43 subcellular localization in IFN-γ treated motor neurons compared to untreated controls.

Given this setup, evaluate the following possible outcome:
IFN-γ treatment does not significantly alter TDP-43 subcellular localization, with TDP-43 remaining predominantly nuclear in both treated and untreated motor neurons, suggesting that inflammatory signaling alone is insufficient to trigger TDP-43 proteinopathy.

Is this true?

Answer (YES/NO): NO